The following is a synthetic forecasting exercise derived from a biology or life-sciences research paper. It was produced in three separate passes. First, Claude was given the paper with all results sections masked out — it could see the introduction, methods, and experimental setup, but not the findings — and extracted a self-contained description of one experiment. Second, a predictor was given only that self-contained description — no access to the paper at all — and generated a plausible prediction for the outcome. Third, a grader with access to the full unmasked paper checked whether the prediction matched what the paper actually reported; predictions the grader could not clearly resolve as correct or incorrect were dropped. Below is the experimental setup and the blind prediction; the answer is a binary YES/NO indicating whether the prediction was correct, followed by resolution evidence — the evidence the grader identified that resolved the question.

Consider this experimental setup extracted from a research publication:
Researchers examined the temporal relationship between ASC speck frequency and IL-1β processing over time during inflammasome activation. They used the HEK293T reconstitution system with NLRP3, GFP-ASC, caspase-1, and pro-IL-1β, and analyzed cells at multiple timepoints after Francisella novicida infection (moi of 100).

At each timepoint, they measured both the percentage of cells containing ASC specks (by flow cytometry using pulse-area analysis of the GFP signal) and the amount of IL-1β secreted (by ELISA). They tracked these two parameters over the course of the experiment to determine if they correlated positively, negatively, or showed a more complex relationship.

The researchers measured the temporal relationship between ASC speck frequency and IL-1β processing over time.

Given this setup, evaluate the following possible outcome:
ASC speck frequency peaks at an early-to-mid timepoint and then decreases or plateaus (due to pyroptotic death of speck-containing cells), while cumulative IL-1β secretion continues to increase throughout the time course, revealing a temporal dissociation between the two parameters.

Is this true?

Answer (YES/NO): NO